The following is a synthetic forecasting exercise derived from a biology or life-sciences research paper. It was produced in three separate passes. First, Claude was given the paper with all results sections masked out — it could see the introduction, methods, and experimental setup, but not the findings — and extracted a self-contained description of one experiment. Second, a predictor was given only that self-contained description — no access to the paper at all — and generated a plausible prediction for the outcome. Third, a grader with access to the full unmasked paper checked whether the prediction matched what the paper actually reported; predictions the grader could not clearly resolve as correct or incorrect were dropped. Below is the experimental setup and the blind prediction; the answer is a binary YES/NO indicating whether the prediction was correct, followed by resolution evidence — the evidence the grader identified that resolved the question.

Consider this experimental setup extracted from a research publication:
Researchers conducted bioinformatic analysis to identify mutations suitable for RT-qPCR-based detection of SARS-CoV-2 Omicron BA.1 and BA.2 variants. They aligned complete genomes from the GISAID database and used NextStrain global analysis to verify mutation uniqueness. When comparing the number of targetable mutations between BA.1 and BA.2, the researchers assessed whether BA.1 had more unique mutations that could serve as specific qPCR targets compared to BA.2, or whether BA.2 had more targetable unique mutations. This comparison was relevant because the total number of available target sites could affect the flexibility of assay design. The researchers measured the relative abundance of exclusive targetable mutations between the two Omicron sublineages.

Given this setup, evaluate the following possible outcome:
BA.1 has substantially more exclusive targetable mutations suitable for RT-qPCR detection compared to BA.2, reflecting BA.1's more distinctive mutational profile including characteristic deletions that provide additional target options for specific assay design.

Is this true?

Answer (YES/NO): NO